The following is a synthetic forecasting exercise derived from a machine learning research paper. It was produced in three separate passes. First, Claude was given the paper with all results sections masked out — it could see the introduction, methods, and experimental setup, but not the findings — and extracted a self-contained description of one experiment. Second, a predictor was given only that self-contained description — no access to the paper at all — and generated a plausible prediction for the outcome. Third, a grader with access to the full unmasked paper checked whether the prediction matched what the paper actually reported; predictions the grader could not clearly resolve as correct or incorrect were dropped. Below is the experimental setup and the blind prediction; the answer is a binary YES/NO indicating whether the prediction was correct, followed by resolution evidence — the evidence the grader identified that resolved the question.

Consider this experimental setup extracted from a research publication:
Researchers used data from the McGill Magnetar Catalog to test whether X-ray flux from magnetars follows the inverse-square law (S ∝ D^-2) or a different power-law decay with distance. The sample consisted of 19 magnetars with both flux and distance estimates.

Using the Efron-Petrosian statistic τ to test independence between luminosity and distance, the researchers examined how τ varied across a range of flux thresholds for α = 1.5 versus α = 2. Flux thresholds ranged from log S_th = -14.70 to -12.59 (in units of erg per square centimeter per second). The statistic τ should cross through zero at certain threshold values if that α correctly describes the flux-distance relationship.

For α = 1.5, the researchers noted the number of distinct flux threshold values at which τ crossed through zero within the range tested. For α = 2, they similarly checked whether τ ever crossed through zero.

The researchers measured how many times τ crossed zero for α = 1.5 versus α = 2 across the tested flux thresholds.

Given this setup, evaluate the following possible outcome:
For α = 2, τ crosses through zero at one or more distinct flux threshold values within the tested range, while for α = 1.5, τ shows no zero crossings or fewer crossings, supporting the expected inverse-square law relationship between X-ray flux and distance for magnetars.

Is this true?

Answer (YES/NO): NO